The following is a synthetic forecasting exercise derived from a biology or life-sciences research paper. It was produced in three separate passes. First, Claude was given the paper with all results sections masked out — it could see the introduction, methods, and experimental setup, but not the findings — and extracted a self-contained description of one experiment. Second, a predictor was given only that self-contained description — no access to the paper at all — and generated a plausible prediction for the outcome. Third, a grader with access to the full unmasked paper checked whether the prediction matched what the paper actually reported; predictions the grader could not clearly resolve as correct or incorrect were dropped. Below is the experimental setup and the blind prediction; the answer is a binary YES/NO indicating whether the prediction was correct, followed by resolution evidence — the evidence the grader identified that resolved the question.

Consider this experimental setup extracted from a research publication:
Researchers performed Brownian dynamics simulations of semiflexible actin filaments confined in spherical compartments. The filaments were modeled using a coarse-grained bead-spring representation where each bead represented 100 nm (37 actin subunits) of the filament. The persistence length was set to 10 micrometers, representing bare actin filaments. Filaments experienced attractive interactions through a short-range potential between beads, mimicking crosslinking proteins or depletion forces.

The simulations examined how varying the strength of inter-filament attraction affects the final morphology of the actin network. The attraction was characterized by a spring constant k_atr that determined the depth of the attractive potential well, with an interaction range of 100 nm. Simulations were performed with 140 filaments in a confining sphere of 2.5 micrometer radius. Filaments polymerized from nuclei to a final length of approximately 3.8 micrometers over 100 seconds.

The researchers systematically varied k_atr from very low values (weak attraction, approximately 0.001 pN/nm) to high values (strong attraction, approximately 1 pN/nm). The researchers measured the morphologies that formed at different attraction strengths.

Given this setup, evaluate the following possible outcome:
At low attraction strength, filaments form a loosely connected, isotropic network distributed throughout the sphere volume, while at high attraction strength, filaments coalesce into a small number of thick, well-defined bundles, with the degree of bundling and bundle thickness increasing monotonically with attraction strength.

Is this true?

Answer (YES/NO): NO